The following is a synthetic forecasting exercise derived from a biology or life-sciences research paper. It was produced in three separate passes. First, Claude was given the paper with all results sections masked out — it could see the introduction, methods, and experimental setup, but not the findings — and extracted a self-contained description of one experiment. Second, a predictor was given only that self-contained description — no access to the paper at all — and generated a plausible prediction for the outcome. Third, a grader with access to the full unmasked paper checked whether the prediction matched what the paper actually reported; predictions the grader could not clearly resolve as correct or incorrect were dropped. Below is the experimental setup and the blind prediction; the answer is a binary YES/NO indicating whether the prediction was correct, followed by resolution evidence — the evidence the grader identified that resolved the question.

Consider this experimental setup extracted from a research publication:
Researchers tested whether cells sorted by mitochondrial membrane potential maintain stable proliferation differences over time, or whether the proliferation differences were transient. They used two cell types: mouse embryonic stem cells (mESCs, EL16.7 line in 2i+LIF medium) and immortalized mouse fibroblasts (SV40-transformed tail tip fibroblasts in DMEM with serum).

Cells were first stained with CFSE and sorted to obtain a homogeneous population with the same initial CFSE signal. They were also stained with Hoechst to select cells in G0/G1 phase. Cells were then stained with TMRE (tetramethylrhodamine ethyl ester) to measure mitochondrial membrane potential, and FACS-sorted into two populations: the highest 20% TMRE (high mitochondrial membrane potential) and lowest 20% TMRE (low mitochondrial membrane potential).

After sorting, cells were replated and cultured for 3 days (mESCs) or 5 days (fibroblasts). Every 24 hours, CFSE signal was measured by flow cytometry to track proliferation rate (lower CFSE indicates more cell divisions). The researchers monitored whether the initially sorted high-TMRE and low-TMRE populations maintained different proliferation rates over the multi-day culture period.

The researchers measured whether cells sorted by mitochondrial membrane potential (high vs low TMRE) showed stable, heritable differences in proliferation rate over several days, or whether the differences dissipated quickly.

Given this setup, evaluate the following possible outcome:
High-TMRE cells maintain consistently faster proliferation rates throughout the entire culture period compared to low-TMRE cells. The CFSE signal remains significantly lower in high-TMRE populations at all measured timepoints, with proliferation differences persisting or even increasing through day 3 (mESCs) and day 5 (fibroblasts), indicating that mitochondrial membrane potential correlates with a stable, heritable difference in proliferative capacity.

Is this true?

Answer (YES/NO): NO